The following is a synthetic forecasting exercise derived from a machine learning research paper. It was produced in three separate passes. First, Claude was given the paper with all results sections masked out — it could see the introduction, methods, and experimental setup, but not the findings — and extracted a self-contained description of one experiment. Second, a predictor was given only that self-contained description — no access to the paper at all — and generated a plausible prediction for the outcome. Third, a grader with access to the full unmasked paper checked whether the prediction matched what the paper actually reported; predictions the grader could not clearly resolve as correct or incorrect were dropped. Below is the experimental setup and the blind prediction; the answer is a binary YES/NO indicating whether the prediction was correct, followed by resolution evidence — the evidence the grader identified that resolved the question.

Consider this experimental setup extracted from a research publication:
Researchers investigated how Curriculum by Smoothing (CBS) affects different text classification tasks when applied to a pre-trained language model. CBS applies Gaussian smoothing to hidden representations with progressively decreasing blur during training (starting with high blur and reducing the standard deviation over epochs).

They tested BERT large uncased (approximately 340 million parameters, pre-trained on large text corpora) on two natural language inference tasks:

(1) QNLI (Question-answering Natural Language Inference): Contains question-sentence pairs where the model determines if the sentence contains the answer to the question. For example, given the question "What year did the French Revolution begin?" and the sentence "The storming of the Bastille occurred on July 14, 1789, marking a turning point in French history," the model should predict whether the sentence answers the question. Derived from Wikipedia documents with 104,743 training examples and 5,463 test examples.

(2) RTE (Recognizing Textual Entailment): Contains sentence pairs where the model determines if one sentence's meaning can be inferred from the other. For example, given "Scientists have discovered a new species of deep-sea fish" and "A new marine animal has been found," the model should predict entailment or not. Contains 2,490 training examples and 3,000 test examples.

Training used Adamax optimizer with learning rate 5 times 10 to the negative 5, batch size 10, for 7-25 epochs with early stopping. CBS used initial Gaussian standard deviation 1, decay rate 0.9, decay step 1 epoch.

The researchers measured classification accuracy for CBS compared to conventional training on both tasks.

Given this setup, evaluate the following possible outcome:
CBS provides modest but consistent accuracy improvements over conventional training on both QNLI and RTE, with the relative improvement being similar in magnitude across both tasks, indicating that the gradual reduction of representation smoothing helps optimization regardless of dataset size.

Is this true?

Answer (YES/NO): NO